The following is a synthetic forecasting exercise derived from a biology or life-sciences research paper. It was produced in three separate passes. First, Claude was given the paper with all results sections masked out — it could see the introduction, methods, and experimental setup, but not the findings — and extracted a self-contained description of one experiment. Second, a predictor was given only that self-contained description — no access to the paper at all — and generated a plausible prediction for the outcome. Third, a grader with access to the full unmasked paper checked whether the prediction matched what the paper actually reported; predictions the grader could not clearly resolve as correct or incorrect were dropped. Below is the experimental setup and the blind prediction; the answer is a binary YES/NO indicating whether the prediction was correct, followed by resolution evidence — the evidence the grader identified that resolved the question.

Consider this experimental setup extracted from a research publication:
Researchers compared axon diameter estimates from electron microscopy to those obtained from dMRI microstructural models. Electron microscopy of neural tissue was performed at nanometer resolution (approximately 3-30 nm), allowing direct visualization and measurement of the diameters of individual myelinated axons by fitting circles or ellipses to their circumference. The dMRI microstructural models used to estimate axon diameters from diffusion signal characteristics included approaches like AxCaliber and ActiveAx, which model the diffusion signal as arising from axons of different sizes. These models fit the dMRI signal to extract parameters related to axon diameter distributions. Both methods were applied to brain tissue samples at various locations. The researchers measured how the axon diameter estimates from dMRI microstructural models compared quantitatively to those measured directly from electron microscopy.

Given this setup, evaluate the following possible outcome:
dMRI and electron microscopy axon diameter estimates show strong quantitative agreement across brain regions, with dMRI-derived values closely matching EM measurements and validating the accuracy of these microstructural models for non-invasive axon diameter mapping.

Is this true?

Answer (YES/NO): NO